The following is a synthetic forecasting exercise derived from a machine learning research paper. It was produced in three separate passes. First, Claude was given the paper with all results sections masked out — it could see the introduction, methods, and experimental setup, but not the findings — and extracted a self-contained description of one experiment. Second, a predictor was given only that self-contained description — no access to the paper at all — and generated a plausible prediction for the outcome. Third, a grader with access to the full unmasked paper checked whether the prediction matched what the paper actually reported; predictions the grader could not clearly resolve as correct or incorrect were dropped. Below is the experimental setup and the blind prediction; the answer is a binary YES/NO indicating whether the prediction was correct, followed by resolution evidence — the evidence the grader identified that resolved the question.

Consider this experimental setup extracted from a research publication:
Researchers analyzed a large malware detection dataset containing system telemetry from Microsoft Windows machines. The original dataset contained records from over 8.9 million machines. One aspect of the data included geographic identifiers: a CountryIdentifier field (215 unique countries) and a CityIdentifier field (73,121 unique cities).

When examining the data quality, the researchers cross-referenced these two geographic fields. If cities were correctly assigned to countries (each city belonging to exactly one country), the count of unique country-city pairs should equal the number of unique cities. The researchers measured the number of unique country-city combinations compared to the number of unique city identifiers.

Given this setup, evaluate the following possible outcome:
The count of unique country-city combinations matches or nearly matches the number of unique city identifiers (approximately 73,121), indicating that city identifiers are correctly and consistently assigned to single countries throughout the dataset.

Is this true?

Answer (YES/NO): NO